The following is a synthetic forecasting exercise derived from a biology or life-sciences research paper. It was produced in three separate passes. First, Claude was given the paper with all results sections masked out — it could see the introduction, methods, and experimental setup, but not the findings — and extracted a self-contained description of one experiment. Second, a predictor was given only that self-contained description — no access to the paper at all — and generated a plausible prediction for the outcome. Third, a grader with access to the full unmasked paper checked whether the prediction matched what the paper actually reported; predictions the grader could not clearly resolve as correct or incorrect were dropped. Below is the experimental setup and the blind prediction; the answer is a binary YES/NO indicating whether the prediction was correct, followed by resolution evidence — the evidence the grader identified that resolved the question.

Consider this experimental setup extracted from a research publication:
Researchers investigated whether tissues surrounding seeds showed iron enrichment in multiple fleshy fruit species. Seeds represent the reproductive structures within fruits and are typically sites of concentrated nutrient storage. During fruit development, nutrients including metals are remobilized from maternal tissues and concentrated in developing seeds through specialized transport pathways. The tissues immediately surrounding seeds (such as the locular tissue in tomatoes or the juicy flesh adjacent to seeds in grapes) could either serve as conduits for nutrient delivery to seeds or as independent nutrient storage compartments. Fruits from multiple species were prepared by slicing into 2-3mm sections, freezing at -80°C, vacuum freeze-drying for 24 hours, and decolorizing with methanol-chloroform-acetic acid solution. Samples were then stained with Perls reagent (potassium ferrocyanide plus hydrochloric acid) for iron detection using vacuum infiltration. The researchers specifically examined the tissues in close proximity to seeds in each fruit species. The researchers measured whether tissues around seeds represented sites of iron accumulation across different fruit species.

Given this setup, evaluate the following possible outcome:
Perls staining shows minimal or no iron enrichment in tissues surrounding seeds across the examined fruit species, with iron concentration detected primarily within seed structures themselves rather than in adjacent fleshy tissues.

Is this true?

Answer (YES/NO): NO